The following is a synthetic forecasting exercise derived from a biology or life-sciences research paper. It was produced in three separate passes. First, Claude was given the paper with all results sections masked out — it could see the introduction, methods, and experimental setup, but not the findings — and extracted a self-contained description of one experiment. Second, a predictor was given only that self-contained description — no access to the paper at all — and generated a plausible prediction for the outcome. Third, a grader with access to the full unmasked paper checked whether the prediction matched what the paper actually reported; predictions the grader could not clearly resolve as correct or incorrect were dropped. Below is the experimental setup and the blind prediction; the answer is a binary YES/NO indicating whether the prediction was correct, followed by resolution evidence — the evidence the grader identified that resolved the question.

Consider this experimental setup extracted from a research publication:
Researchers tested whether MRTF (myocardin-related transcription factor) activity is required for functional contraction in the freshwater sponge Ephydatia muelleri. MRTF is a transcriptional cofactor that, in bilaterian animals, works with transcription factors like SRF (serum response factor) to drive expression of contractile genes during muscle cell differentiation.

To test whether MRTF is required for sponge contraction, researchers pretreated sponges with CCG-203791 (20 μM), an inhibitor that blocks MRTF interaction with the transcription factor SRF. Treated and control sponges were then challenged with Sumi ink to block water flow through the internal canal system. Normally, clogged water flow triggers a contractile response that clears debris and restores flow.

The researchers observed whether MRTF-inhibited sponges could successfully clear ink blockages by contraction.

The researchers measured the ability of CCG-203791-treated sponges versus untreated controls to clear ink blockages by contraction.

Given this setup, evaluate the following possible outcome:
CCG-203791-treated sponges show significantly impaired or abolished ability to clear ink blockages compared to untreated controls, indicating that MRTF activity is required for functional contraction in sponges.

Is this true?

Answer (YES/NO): YES